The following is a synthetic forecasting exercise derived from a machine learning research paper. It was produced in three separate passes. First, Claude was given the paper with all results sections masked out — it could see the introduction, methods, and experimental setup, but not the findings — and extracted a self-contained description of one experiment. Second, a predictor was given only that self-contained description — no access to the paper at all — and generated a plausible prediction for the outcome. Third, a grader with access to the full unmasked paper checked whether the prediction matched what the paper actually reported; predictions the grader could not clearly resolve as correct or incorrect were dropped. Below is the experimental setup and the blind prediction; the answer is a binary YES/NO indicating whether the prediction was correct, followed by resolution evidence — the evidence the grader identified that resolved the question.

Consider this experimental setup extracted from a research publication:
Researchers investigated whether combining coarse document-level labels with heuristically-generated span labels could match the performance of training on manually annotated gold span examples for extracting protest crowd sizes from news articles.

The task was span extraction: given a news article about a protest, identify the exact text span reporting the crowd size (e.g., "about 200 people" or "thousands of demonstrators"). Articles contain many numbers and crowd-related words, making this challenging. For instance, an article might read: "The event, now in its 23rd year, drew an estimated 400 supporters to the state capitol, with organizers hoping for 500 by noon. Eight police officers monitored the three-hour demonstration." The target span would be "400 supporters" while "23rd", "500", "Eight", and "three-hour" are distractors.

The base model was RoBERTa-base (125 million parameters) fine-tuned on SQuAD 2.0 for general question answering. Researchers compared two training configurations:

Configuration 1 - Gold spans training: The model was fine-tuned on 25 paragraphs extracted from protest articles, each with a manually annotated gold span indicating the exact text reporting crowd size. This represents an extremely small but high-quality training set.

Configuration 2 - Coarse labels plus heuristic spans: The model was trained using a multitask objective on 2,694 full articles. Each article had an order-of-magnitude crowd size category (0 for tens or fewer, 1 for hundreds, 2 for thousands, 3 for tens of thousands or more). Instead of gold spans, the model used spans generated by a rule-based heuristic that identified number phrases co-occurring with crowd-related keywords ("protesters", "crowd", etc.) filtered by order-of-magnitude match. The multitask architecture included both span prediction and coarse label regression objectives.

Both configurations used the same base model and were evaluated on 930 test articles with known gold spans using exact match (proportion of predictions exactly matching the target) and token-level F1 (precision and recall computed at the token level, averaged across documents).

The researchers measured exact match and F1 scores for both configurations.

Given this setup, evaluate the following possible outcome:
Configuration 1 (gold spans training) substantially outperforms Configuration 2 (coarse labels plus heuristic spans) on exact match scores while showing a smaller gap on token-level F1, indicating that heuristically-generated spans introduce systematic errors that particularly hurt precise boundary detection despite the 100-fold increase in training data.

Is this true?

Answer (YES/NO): NO